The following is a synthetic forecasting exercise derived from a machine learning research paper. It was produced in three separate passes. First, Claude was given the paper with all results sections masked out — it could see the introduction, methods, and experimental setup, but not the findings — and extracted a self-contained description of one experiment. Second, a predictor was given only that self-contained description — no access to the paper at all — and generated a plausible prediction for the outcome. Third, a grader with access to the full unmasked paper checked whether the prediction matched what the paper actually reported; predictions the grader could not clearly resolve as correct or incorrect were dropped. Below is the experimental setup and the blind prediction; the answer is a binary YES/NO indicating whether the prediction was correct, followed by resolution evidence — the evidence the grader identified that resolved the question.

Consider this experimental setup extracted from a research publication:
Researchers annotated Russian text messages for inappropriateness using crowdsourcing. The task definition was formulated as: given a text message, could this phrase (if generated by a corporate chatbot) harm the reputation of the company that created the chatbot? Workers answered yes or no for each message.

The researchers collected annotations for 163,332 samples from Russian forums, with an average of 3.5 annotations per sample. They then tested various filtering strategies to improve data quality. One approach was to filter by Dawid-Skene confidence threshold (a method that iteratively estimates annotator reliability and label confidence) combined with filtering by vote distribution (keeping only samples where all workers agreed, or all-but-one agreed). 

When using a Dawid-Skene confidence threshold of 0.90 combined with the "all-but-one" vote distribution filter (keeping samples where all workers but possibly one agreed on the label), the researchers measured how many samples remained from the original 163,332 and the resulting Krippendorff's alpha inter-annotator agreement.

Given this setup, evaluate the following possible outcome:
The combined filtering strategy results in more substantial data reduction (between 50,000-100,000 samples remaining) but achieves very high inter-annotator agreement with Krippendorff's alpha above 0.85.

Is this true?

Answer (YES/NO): NO